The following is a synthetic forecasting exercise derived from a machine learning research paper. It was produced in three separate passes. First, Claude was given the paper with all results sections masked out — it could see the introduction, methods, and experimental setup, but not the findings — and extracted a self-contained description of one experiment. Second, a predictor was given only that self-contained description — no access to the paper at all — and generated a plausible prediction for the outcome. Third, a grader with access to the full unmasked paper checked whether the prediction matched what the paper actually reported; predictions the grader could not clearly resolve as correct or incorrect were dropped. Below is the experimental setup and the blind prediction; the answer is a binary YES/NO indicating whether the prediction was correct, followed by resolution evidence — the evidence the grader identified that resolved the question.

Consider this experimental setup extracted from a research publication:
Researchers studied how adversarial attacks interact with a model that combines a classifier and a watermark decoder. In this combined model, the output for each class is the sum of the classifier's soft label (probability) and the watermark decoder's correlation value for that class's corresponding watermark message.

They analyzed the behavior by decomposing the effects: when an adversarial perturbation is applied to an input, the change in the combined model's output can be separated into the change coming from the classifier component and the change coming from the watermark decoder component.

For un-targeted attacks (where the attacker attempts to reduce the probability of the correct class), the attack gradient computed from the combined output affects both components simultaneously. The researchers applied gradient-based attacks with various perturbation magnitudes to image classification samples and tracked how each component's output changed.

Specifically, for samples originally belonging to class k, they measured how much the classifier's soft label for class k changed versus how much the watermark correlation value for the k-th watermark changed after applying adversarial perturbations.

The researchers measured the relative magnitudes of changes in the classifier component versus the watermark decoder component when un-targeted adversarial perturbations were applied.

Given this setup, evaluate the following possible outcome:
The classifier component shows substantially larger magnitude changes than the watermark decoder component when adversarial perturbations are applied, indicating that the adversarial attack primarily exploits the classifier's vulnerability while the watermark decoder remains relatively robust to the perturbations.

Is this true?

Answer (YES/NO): NO